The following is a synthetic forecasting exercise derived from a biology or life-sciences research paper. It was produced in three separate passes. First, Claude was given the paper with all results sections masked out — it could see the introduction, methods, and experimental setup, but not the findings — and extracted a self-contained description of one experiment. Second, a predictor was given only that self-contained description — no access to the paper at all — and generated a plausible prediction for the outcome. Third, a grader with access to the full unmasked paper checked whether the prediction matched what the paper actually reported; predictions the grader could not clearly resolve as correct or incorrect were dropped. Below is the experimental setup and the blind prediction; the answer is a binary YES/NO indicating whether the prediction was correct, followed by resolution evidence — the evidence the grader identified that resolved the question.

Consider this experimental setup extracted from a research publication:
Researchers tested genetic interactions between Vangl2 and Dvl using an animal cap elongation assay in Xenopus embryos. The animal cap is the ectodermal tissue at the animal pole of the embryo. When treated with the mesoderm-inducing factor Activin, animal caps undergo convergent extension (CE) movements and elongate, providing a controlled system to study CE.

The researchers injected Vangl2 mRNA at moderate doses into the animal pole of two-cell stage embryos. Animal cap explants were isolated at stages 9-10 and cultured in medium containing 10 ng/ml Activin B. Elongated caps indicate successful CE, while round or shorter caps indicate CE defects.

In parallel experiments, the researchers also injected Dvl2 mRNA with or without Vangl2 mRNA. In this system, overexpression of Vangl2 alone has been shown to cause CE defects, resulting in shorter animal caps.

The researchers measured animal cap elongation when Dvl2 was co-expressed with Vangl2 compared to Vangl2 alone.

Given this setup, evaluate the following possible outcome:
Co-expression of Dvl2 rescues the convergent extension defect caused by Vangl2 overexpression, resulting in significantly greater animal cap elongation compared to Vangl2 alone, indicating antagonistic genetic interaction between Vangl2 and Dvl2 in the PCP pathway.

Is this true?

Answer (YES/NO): YES